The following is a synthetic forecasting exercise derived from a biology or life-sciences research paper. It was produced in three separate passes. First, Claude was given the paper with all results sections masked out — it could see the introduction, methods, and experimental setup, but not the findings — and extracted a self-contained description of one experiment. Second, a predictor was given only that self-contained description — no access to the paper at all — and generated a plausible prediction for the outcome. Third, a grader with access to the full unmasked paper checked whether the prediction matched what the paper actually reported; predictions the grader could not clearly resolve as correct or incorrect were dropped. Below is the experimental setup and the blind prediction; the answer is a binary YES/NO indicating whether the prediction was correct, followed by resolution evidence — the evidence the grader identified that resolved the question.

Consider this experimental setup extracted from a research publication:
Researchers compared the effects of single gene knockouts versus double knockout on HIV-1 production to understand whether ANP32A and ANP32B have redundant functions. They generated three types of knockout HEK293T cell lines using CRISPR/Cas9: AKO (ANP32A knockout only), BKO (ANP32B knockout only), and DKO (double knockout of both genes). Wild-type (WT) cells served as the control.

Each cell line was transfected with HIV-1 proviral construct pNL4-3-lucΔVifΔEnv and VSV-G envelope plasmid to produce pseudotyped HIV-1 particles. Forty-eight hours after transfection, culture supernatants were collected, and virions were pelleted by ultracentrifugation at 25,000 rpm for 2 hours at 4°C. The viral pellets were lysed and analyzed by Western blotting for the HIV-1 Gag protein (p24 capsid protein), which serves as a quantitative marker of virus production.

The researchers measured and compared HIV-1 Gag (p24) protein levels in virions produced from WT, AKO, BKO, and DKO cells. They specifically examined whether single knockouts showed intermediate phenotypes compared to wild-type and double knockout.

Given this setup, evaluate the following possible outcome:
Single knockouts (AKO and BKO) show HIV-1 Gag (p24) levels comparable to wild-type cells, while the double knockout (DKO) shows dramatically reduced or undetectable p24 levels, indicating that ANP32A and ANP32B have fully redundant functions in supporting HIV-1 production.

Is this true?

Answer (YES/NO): YES